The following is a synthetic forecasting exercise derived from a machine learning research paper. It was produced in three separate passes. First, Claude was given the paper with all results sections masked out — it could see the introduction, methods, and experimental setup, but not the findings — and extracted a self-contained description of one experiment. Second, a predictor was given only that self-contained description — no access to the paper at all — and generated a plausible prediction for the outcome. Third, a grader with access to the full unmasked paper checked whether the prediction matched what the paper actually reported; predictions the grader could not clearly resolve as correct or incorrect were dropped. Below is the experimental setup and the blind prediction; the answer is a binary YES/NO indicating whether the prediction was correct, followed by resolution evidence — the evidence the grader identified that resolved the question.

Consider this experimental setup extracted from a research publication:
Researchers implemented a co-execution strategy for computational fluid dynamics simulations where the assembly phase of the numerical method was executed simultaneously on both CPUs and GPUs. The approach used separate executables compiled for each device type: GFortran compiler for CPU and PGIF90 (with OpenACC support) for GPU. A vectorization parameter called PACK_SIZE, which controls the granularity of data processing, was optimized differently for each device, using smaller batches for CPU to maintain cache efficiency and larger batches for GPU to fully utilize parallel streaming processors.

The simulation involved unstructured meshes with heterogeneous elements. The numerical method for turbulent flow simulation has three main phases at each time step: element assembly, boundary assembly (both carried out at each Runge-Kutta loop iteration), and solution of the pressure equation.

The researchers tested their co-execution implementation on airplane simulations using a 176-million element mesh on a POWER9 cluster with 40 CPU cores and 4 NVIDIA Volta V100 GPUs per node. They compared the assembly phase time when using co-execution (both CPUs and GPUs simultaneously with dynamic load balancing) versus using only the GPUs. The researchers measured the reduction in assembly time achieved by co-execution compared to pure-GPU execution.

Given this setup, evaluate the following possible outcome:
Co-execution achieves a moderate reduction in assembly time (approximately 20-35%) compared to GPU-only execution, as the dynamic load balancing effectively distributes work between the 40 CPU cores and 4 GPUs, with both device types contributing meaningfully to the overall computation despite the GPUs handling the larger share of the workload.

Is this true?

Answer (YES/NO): YES